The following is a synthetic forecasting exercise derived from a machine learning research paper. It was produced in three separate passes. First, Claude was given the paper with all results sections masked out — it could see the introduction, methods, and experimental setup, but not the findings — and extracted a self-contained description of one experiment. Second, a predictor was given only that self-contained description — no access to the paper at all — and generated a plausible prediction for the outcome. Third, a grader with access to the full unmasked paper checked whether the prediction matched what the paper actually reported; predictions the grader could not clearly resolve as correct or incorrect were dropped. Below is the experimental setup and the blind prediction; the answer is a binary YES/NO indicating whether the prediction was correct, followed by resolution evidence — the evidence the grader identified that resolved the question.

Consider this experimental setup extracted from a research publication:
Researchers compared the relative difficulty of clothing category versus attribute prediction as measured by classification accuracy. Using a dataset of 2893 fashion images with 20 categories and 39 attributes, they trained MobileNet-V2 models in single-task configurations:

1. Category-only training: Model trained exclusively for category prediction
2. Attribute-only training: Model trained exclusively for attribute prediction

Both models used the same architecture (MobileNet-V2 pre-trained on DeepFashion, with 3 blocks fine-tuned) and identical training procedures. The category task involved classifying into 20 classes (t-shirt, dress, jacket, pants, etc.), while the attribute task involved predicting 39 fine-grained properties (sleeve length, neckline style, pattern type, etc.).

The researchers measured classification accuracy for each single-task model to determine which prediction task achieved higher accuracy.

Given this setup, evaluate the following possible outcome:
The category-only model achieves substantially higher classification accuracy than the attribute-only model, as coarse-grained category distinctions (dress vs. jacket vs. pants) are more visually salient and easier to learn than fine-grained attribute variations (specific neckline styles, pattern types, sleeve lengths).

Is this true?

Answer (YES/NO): NO